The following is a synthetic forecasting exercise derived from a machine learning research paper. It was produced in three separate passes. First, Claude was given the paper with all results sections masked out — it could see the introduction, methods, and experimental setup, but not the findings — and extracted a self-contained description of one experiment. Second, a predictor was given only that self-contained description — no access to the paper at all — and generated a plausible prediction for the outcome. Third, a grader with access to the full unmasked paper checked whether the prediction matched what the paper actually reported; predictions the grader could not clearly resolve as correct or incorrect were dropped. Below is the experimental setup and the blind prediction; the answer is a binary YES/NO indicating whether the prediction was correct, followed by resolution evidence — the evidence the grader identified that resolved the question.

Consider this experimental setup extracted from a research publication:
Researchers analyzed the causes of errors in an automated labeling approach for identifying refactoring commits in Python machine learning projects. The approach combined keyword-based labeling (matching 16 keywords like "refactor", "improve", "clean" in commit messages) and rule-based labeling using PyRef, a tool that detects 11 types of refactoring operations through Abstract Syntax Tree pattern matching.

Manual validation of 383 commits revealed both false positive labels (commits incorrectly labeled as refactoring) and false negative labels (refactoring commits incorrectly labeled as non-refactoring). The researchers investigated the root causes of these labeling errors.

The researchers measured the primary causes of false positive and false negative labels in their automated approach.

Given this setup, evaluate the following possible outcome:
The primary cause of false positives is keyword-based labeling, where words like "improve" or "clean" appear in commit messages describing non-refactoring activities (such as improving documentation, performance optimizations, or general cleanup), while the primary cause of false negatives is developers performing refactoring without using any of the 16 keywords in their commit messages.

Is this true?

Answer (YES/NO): NO